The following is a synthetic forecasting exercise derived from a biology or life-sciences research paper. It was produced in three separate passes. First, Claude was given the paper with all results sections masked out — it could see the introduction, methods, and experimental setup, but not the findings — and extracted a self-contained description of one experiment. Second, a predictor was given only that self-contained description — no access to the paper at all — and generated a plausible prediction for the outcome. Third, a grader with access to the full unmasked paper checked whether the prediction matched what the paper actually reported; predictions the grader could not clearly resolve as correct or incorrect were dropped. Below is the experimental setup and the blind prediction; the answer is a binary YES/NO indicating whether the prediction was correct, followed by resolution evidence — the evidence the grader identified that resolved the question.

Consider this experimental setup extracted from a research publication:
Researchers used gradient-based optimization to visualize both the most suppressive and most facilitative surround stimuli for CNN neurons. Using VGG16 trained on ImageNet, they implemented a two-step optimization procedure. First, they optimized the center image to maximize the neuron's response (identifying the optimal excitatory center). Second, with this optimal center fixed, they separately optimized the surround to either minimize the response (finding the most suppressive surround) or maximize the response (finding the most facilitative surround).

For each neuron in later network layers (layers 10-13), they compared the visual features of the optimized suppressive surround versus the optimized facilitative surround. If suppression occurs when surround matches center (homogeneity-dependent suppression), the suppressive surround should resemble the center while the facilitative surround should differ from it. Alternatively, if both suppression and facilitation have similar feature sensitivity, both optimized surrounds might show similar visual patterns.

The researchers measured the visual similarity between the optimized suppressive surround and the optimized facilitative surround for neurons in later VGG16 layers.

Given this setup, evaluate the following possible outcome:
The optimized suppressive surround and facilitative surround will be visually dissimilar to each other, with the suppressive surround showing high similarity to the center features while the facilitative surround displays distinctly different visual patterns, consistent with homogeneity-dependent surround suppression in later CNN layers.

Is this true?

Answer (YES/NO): YES